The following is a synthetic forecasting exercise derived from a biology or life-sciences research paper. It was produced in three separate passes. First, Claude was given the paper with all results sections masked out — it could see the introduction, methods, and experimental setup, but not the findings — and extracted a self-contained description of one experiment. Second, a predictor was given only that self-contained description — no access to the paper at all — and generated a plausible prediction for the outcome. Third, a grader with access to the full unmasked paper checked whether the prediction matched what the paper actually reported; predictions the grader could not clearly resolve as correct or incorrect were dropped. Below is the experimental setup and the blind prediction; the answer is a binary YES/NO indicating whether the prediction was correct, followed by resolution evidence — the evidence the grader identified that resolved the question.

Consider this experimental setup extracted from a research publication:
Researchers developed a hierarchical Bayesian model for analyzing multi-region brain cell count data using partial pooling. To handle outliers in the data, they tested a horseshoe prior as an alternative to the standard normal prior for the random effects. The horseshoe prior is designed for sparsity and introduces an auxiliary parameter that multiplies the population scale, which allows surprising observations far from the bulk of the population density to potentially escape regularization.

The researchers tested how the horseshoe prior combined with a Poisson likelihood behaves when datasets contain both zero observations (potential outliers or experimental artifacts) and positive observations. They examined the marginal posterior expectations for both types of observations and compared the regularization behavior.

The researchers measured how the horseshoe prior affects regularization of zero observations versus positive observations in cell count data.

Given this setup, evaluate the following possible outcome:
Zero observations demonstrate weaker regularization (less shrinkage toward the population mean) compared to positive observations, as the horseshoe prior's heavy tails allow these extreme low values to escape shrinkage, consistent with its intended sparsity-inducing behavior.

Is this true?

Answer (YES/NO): YES